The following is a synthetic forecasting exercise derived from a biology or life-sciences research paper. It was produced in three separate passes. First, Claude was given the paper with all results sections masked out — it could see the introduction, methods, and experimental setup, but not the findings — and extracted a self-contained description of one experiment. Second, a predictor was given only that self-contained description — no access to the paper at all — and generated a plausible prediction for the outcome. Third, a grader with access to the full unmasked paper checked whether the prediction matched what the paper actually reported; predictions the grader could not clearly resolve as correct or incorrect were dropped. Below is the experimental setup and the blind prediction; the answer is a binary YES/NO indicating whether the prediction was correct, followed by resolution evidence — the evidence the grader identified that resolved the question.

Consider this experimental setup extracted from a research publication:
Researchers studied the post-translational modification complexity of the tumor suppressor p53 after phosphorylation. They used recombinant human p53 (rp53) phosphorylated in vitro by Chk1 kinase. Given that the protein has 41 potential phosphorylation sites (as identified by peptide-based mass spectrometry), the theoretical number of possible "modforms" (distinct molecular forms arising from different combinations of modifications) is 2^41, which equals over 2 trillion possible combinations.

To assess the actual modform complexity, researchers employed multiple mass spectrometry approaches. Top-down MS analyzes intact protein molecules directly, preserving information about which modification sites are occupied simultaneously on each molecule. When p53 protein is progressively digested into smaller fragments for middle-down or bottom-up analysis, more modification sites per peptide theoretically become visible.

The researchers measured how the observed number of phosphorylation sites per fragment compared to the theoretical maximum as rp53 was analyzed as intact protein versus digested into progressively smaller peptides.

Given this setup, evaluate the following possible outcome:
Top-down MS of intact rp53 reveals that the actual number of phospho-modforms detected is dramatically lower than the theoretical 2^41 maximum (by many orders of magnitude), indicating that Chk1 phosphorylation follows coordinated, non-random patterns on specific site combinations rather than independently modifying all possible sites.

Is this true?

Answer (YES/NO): NO